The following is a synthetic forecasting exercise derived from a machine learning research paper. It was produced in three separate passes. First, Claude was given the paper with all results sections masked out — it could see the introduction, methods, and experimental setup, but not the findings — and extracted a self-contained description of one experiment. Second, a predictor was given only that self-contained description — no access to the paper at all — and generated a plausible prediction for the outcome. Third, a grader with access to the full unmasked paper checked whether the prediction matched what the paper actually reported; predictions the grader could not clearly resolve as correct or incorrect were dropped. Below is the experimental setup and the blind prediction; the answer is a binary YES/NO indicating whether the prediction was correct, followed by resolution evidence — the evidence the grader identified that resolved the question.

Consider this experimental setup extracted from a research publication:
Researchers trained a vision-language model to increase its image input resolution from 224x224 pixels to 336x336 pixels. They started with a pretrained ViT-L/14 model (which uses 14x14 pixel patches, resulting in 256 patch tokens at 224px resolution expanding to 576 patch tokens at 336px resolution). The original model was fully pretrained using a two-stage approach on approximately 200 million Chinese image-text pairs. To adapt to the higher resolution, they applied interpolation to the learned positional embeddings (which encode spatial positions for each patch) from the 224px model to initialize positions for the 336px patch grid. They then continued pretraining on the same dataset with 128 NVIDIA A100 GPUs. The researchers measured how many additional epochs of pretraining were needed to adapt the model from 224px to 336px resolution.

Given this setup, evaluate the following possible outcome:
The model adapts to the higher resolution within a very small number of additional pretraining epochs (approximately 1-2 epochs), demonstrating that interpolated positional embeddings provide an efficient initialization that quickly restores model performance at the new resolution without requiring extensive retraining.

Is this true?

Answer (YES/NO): YES